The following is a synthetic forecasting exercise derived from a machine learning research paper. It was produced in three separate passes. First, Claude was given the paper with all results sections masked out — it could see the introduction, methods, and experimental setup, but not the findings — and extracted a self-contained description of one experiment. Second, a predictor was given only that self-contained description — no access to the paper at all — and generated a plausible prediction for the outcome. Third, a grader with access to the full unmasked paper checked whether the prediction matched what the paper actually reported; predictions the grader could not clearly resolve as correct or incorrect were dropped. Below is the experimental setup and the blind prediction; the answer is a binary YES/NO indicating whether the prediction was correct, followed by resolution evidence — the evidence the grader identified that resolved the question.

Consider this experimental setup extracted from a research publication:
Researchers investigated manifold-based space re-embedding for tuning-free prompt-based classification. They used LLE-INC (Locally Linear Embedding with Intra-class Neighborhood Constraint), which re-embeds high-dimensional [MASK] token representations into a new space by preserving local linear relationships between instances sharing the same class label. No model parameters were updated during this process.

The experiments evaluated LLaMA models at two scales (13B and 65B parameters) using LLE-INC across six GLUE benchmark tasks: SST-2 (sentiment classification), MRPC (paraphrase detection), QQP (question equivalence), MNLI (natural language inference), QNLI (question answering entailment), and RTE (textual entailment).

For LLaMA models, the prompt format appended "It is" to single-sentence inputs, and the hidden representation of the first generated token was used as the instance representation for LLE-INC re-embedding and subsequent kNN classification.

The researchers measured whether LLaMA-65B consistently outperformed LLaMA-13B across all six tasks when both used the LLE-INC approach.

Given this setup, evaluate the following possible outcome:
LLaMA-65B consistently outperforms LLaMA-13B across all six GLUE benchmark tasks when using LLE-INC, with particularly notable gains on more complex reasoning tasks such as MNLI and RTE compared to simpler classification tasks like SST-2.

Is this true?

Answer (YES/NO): NO